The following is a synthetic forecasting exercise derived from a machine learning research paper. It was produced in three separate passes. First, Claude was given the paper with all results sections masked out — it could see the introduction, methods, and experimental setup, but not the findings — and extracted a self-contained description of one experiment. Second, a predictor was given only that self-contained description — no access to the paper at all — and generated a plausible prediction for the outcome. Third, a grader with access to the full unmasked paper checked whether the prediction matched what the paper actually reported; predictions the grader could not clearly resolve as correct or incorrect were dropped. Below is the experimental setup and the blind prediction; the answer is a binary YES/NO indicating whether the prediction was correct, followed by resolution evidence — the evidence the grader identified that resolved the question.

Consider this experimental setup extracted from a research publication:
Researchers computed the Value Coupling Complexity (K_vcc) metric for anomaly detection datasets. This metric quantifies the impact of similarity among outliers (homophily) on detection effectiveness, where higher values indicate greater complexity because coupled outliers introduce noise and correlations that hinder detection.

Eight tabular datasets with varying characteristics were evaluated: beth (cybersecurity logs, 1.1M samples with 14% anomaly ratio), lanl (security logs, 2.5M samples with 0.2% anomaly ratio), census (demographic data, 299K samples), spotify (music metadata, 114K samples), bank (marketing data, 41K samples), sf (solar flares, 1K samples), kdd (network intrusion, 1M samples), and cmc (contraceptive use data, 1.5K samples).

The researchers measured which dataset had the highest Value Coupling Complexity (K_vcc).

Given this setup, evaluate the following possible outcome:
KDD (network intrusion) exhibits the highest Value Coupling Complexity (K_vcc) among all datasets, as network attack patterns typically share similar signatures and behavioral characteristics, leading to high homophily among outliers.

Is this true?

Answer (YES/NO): NO